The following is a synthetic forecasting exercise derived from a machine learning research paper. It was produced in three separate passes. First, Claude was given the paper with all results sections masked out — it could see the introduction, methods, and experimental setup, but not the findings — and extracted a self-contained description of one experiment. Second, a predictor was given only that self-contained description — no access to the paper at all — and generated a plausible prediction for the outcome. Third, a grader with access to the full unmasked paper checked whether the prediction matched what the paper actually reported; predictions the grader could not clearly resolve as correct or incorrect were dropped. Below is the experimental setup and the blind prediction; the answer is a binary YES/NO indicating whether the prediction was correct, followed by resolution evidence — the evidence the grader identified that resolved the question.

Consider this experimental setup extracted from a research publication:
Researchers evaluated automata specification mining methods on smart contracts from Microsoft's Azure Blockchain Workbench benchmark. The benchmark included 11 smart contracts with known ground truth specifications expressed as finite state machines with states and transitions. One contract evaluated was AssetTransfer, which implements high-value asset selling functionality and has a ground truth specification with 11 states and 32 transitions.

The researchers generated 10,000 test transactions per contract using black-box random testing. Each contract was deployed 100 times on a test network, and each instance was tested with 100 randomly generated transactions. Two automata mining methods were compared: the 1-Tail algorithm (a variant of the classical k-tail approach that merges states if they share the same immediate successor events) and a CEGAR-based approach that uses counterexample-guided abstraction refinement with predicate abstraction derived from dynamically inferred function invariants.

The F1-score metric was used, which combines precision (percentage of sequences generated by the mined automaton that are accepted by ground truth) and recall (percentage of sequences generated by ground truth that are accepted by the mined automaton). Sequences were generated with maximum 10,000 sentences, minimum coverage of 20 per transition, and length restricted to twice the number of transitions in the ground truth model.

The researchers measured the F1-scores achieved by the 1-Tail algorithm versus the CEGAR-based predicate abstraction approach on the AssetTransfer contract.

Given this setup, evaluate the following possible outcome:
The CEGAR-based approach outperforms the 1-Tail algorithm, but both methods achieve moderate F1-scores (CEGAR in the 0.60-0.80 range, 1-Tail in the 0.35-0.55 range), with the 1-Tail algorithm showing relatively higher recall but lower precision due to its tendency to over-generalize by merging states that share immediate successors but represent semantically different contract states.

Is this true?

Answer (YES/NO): NO